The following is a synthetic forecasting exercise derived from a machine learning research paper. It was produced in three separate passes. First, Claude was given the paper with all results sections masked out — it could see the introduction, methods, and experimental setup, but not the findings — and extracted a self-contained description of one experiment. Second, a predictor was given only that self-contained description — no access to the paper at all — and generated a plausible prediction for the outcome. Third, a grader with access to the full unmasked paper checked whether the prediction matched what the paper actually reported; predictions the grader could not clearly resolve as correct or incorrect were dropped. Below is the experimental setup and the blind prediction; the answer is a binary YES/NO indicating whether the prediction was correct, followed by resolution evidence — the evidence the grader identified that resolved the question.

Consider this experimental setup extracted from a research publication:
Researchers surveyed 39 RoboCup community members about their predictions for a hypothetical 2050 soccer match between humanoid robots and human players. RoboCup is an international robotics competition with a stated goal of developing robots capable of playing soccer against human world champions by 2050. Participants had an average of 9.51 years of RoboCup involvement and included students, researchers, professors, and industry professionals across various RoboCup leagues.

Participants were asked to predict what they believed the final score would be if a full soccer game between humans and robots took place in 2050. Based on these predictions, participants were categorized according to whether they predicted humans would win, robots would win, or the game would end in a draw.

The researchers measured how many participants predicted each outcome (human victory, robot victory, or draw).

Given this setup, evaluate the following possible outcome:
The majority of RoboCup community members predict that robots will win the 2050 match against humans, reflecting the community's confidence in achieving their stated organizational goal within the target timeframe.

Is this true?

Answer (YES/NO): NO